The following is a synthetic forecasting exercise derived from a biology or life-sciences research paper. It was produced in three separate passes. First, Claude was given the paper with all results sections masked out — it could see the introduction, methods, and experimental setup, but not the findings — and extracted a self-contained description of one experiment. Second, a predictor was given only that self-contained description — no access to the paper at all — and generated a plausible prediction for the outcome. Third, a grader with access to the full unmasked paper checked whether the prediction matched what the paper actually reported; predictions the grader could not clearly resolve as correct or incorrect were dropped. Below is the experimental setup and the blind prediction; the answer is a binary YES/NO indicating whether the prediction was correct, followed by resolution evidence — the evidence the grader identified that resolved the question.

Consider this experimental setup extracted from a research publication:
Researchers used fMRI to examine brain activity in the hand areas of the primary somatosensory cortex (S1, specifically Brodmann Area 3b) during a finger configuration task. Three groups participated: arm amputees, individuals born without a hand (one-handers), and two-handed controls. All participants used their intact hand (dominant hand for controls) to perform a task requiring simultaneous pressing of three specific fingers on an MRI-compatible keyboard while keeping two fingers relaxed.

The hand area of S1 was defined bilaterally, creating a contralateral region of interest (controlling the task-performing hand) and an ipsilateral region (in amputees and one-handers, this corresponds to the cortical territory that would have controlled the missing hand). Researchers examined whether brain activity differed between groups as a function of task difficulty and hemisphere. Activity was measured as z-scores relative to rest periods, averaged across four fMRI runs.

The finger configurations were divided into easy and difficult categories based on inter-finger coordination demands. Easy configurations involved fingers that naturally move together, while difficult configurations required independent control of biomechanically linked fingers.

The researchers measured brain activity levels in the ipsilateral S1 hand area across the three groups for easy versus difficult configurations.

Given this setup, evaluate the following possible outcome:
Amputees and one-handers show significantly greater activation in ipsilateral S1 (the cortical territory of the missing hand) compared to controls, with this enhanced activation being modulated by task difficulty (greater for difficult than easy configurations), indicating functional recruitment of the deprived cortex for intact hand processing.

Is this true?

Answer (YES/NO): NO